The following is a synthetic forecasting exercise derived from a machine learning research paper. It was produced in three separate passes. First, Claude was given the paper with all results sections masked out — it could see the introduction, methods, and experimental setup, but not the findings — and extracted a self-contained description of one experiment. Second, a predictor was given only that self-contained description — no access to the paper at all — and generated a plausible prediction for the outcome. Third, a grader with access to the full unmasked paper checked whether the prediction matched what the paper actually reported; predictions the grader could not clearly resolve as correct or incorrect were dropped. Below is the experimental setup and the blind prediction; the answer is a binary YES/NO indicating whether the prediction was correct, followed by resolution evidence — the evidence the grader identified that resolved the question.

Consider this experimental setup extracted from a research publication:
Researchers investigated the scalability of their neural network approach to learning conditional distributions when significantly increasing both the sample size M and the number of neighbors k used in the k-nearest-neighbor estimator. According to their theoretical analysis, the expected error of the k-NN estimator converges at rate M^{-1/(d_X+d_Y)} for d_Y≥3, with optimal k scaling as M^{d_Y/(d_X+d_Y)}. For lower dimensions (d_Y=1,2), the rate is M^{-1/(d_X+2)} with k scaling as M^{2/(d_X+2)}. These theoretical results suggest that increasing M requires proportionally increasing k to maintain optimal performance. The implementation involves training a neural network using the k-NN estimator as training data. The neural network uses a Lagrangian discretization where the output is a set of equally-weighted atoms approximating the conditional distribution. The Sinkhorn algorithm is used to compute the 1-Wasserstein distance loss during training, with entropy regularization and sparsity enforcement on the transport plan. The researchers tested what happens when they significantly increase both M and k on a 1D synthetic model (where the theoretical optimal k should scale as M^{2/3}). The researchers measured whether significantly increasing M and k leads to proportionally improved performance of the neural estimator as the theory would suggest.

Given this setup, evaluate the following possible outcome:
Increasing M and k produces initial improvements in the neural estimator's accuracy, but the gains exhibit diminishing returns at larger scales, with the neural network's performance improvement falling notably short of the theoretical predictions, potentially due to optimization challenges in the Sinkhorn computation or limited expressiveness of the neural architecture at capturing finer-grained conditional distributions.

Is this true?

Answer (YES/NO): NO